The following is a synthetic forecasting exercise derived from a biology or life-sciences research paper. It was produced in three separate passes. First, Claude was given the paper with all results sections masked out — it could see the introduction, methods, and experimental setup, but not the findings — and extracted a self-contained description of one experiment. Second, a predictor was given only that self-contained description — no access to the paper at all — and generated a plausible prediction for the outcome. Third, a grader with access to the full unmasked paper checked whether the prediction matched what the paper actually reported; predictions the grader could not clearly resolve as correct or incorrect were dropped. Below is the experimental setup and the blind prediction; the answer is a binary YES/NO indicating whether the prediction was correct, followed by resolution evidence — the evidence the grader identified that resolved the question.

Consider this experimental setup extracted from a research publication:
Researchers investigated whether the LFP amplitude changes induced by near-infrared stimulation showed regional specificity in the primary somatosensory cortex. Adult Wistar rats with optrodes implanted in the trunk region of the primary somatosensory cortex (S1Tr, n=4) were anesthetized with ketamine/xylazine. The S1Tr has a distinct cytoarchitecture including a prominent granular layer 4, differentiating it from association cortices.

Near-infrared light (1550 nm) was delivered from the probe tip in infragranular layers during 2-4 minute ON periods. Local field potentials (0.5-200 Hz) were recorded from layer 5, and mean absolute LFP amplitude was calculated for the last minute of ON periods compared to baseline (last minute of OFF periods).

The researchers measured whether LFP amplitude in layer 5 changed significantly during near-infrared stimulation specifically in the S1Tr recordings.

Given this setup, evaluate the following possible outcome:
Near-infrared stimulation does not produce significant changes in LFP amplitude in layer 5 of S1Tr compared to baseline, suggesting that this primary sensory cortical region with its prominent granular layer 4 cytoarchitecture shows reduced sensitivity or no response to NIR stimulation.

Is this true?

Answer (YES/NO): YES